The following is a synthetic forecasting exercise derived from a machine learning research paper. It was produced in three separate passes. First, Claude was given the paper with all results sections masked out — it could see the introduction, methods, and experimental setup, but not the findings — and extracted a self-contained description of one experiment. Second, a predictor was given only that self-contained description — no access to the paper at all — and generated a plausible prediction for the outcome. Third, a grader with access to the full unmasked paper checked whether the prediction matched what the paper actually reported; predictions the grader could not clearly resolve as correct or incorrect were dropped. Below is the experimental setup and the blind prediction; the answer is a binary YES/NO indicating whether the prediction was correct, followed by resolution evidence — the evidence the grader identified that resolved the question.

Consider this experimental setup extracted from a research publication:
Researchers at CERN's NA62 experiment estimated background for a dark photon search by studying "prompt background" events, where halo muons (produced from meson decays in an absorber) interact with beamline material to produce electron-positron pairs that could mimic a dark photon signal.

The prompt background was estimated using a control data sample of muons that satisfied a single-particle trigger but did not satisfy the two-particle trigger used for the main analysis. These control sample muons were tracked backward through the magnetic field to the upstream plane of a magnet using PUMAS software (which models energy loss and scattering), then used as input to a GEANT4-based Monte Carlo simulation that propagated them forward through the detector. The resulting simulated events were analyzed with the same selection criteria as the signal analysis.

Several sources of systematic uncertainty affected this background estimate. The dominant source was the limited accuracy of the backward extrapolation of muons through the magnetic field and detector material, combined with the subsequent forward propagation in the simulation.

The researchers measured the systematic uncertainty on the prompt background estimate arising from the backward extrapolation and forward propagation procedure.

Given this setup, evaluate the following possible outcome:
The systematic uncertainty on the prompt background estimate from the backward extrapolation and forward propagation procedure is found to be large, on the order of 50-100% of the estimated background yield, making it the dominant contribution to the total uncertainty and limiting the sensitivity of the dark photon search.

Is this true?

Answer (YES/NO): NO